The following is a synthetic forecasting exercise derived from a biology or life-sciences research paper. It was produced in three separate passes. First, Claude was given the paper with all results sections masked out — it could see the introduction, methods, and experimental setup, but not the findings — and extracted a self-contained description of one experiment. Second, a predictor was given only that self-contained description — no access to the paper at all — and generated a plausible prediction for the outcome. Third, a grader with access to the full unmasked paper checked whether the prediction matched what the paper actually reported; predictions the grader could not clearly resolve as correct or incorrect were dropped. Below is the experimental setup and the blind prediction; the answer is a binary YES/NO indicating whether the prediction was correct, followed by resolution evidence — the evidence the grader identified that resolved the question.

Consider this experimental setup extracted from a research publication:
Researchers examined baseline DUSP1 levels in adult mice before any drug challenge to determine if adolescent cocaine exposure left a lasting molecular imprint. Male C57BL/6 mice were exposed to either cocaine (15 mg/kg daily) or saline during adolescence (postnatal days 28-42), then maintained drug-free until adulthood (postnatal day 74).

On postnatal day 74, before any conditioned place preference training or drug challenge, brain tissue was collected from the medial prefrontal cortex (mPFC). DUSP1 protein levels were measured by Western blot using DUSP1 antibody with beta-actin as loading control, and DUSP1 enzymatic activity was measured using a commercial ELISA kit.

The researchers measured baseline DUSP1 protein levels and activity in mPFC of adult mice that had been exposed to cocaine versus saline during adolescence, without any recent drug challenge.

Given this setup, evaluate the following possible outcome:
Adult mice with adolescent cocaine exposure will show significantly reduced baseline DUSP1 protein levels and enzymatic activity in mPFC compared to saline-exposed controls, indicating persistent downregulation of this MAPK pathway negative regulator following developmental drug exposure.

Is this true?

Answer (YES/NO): NO